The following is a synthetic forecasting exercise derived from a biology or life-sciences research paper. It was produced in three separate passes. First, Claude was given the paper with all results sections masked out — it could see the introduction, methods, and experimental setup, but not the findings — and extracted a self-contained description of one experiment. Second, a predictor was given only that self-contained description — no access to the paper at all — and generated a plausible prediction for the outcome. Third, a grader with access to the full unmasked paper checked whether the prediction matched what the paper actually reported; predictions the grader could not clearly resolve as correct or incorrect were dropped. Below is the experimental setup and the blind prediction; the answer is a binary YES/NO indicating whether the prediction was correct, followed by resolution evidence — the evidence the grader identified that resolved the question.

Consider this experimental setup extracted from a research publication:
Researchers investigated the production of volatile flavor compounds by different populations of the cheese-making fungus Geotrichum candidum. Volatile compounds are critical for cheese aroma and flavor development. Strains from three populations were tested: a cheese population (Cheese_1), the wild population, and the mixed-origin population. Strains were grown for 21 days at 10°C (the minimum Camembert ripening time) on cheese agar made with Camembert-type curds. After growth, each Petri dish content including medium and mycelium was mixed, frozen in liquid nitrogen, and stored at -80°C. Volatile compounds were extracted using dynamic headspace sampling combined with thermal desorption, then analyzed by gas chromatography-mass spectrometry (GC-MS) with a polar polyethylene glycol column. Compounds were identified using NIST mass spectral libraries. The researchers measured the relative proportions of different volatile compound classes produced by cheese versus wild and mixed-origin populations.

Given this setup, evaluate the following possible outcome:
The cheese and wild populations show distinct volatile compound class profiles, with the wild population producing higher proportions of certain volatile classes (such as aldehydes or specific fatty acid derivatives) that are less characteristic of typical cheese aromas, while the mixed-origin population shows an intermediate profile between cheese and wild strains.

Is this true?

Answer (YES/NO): NO